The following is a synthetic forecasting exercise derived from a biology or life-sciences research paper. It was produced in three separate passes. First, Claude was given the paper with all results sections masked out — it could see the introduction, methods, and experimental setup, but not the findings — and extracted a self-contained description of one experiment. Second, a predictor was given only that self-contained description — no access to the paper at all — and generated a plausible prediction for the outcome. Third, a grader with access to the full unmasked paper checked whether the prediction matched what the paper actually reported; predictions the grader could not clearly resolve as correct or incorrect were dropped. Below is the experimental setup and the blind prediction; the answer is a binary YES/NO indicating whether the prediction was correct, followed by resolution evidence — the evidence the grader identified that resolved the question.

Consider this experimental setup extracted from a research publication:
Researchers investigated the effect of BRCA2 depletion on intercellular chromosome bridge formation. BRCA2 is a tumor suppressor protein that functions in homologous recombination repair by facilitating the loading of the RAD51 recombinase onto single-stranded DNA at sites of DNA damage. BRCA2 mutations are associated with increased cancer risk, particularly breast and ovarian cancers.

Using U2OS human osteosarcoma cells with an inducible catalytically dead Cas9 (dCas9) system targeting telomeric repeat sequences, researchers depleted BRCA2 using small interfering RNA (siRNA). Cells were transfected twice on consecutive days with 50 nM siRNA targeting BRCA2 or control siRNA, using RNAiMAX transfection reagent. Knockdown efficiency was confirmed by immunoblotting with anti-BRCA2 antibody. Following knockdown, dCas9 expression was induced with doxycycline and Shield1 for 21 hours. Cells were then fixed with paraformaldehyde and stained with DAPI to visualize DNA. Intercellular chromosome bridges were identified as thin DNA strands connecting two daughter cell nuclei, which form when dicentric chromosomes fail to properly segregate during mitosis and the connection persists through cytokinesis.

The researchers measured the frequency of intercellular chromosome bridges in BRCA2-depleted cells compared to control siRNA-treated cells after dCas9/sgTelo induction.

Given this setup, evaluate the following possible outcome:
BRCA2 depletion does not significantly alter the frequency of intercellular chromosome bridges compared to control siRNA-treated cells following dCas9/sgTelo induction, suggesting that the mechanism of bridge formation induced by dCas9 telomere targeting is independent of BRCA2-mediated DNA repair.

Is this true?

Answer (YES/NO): NO